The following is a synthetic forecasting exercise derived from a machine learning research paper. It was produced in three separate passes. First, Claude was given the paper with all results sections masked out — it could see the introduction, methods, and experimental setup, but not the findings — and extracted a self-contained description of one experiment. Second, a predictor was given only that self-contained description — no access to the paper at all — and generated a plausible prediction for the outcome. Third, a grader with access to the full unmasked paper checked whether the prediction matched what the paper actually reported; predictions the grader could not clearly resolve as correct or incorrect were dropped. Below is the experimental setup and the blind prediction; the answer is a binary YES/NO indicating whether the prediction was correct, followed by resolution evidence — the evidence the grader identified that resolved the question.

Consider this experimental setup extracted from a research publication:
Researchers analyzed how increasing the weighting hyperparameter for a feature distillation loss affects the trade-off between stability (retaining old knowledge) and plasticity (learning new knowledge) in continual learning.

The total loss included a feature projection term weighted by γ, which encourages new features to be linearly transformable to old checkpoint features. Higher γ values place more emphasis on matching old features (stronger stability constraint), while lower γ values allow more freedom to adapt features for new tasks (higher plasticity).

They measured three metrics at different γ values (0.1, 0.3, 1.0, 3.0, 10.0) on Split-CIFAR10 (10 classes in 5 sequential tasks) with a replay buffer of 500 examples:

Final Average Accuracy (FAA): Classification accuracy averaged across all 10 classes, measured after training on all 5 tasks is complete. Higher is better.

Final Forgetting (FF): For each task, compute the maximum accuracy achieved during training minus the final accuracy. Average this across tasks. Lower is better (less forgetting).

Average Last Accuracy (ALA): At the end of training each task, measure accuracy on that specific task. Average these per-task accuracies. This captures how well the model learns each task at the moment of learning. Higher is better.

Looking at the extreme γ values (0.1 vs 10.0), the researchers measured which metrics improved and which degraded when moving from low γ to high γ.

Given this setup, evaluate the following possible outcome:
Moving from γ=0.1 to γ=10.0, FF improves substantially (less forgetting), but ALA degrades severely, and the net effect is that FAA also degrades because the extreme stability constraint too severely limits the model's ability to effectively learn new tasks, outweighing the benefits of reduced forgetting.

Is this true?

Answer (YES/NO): NO